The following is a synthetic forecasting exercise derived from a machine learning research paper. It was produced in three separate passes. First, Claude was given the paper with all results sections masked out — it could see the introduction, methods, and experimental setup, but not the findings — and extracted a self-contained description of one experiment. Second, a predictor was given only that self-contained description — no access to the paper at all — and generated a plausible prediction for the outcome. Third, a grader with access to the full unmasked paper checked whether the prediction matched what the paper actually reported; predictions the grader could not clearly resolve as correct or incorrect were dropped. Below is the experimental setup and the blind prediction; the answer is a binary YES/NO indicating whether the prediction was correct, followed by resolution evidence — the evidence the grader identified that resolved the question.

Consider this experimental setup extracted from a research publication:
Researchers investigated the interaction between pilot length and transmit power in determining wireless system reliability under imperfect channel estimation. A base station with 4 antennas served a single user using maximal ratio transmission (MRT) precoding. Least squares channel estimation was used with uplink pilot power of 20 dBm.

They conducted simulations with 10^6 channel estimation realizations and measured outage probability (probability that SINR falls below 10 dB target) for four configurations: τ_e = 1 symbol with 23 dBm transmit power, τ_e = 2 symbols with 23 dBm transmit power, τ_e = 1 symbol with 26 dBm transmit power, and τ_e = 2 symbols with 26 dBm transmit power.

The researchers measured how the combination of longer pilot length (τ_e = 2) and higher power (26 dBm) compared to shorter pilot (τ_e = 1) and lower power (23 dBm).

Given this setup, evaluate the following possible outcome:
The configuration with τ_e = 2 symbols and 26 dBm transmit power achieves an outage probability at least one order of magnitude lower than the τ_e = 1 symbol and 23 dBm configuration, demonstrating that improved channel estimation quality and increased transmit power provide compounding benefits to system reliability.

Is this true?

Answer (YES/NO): YES